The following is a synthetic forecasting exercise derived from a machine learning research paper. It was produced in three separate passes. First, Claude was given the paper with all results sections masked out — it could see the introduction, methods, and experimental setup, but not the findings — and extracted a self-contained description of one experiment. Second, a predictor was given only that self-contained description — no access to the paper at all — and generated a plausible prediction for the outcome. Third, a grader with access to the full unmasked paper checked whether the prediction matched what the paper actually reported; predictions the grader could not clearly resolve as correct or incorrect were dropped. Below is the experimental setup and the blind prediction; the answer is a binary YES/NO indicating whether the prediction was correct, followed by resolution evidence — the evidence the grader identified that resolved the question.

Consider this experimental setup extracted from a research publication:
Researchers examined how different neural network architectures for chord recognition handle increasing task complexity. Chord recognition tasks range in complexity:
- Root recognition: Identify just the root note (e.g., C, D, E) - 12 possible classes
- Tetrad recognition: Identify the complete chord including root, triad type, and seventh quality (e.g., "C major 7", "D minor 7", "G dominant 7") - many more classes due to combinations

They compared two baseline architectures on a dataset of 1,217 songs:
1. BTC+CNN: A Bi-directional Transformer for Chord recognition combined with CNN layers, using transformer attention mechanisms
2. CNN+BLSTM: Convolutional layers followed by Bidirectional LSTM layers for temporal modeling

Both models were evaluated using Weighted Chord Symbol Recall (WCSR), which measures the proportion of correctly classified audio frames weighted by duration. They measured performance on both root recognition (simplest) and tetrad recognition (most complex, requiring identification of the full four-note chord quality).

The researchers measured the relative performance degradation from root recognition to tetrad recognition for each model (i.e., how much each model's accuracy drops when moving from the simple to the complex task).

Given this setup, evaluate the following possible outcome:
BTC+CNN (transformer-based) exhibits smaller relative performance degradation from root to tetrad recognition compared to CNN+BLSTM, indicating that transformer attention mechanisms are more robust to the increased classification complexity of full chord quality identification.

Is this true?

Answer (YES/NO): NO